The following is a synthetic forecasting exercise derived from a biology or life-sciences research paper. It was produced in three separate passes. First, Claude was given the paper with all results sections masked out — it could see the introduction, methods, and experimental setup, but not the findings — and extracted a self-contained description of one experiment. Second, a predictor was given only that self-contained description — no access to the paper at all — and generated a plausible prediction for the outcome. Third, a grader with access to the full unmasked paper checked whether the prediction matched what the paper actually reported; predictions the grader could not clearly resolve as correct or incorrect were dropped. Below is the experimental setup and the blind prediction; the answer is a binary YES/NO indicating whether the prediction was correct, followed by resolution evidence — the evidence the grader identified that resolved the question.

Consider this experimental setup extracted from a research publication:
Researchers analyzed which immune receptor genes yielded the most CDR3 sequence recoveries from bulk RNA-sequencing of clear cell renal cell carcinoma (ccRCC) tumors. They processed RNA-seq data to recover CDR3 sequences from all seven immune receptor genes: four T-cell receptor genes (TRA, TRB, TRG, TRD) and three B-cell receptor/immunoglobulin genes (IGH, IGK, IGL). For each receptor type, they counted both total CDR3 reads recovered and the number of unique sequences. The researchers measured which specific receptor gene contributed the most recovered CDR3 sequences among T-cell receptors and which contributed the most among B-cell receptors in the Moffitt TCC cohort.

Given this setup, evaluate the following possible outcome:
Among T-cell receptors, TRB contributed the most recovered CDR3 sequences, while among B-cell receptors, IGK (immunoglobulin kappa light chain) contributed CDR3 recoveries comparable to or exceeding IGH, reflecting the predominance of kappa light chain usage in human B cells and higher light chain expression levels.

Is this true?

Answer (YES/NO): NO